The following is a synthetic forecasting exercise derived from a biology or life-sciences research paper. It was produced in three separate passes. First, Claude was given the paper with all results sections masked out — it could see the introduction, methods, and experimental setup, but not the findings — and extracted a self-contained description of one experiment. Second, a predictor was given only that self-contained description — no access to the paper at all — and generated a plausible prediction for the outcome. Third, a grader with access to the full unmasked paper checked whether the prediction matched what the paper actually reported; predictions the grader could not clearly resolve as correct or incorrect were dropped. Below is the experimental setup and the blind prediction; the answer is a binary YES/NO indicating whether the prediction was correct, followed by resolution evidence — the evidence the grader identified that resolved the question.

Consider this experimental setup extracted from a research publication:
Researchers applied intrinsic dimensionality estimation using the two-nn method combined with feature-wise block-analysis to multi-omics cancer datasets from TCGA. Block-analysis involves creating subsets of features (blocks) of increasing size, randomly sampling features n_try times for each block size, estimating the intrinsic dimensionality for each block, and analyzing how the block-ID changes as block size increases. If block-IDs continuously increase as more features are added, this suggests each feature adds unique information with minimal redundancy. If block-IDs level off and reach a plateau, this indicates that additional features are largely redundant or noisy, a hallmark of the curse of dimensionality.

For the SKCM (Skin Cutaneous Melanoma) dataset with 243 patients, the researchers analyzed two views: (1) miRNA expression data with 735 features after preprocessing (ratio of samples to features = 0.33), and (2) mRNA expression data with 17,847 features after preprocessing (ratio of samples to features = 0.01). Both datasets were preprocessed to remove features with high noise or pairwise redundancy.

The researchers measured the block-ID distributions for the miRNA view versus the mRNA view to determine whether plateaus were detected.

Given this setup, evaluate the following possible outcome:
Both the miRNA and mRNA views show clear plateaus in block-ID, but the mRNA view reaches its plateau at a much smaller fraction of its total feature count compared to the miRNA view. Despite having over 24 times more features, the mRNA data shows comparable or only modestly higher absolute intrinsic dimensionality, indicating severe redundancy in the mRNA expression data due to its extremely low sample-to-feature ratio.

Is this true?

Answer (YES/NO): NO